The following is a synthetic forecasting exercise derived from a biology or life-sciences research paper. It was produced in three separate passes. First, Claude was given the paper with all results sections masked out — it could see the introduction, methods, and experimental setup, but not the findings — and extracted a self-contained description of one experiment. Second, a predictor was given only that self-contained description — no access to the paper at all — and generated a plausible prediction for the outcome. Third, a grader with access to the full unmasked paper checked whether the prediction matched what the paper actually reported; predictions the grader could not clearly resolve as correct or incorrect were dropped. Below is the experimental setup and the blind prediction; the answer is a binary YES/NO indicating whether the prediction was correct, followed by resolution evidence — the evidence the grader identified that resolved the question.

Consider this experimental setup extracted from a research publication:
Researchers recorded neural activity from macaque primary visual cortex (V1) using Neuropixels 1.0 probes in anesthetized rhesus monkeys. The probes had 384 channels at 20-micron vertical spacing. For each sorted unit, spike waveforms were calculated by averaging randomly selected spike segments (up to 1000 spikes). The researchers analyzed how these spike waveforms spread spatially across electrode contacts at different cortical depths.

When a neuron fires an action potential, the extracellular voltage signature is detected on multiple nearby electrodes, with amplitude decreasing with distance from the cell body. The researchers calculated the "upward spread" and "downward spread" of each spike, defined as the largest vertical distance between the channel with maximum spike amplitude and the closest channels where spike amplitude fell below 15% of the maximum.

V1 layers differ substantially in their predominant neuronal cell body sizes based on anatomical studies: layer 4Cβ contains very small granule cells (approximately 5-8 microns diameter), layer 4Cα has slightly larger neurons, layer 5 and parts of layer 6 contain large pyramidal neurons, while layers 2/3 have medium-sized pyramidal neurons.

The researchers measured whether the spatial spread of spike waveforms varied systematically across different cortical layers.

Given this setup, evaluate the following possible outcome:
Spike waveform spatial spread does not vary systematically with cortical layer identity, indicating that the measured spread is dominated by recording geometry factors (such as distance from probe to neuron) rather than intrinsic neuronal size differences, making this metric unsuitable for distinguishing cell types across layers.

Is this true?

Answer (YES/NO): NO